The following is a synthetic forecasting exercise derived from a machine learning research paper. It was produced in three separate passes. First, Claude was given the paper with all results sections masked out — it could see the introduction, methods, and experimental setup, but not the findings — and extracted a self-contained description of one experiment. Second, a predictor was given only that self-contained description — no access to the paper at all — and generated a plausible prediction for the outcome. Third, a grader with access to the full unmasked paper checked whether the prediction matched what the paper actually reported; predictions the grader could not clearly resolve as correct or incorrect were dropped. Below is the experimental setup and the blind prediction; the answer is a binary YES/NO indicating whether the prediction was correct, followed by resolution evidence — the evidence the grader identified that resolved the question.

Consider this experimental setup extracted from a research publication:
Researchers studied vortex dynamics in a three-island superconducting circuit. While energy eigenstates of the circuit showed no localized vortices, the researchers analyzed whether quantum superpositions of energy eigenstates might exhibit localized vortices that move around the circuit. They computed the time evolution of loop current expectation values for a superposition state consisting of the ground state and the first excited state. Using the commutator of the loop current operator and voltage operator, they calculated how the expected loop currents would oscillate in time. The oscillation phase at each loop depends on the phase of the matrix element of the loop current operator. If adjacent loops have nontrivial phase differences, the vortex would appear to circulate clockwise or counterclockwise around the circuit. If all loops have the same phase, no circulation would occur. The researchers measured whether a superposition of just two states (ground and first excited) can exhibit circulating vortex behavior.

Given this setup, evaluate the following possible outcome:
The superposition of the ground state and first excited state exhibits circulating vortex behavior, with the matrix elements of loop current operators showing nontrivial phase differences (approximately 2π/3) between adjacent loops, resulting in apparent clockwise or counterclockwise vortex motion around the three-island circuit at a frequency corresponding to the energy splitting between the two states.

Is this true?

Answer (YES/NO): YES